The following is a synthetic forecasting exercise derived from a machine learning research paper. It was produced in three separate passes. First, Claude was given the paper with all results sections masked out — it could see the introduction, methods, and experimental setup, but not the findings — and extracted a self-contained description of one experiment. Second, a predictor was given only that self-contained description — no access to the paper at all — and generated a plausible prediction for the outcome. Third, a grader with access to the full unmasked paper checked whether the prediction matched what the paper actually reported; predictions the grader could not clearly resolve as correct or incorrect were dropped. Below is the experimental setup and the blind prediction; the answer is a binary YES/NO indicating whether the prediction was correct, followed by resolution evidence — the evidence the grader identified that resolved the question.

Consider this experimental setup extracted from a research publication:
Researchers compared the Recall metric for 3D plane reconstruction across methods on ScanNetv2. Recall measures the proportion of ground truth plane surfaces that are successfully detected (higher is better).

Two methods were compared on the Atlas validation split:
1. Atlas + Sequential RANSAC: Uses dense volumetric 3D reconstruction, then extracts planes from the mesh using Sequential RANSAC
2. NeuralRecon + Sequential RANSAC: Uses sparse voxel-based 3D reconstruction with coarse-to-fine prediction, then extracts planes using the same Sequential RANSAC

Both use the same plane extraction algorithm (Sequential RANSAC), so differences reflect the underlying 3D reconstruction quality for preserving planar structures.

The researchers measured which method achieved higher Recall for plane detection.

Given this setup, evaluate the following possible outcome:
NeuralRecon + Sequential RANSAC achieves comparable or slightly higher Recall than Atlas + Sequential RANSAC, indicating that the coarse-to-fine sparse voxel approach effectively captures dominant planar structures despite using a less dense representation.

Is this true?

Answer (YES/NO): NO